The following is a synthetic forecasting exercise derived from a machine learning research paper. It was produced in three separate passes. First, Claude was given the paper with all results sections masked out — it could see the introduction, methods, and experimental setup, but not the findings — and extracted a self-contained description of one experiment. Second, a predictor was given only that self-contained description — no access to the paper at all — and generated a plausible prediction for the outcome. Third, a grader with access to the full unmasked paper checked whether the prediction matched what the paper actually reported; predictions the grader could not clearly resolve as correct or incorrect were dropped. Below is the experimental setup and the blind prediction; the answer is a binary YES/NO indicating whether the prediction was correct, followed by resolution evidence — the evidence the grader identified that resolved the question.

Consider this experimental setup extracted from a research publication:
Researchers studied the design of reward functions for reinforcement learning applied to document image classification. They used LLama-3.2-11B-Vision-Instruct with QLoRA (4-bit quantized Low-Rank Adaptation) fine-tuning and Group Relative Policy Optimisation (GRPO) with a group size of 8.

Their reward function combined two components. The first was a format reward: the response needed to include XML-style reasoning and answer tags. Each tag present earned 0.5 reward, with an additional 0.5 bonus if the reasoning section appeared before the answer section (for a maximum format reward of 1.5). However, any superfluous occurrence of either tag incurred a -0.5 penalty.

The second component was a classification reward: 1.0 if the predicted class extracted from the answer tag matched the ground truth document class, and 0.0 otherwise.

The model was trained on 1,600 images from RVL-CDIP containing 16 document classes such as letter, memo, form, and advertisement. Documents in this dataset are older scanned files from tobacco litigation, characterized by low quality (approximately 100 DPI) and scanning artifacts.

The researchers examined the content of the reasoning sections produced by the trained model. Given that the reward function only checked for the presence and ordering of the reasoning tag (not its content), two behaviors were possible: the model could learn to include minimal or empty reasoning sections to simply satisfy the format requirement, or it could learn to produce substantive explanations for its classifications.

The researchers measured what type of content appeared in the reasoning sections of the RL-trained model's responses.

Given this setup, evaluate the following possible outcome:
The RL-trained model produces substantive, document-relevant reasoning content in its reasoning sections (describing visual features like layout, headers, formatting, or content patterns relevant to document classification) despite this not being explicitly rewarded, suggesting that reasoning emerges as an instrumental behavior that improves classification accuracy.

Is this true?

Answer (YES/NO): YES